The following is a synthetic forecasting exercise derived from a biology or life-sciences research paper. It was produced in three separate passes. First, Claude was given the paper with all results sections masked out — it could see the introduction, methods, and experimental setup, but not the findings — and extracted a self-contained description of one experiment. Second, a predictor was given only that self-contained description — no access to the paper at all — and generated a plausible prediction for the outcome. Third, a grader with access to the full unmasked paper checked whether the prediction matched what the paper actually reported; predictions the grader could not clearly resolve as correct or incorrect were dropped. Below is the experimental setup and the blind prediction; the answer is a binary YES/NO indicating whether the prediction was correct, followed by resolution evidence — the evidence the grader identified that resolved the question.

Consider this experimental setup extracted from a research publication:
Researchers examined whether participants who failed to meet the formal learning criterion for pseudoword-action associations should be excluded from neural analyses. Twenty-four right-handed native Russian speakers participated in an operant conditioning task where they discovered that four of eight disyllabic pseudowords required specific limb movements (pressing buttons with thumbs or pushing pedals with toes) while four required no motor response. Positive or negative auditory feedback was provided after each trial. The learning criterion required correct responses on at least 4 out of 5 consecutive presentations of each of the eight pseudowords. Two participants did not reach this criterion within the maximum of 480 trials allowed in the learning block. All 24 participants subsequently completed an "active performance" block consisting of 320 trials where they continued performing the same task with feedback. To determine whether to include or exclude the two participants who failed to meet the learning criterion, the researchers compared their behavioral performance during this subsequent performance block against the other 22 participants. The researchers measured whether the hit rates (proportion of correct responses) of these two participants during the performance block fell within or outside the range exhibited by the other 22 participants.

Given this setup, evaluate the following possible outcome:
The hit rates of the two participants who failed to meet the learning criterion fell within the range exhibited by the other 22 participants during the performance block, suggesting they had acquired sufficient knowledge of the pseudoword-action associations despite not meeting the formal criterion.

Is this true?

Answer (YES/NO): YES